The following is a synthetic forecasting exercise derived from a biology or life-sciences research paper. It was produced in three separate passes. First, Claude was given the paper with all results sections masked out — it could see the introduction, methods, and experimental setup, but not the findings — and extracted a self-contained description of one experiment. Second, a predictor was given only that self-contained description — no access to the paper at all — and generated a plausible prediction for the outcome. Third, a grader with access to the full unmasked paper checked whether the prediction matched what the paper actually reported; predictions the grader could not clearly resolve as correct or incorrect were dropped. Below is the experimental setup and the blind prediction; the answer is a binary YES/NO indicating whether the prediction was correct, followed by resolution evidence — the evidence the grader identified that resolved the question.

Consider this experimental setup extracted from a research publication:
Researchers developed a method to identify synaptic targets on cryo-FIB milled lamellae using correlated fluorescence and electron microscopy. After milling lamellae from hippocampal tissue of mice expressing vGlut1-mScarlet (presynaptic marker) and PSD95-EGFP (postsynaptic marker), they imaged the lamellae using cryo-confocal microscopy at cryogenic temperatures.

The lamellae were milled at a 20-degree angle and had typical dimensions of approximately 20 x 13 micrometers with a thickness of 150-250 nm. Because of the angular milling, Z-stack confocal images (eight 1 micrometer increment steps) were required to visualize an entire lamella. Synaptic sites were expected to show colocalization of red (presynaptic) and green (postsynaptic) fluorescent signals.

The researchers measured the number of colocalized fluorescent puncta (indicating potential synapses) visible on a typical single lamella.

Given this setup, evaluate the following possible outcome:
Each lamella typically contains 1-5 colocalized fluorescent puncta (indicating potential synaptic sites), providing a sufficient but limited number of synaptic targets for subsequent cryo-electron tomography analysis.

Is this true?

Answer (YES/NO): NO